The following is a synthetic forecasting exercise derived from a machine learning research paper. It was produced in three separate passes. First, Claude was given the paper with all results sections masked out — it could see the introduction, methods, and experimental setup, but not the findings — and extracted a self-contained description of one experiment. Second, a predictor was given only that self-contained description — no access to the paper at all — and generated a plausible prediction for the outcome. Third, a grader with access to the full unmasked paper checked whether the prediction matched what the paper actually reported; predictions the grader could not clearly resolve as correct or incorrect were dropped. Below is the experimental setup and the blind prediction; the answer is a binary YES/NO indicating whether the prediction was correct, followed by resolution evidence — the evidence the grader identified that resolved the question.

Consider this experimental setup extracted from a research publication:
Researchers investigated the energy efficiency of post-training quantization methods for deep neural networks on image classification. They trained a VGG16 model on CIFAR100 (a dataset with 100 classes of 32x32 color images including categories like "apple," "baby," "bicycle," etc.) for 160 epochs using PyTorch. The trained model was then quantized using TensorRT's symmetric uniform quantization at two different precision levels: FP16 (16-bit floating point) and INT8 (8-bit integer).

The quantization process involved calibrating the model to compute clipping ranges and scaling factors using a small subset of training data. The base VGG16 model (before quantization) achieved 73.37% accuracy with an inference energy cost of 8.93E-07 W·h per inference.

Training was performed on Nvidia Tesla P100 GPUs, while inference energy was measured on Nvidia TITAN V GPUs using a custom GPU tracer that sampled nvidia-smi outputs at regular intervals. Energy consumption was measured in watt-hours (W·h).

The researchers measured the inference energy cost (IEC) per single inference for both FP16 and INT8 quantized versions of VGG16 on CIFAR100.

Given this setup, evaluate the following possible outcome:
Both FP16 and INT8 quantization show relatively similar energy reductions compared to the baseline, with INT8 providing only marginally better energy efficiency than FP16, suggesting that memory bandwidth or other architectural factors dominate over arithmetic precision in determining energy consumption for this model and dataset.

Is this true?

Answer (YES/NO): YES